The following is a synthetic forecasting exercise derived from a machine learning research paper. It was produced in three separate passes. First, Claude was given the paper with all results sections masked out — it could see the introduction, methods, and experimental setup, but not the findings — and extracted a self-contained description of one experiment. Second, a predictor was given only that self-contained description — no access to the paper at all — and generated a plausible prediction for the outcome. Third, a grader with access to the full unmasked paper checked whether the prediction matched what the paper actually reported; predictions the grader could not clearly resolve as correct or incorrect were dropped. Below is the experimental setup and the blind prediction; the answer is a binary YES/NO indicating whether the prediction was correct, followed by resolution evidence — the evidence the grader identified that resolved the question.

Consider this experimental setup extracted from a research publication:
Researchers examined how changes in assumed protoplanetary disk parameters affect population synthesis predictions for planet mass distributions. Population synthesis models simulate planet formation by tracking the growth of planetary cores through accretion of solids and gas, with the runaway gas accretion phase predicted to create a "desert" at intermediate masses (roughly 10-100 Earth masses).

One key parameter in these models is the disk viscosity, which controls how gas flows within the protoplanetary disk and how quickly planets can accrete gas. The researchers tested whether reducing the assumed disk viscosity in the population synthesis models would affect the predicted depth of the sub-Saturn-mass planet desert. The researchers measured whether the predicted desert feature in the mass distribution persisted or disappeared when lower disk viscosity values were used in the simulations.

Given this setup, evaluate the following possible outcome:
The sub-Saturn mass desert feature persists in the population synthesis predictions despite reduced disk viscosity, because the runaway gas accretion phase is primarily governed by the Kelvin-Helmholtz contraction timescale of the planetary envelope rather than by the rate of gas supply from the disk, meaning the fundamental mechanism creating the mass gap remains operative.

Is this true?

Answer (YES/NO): NO